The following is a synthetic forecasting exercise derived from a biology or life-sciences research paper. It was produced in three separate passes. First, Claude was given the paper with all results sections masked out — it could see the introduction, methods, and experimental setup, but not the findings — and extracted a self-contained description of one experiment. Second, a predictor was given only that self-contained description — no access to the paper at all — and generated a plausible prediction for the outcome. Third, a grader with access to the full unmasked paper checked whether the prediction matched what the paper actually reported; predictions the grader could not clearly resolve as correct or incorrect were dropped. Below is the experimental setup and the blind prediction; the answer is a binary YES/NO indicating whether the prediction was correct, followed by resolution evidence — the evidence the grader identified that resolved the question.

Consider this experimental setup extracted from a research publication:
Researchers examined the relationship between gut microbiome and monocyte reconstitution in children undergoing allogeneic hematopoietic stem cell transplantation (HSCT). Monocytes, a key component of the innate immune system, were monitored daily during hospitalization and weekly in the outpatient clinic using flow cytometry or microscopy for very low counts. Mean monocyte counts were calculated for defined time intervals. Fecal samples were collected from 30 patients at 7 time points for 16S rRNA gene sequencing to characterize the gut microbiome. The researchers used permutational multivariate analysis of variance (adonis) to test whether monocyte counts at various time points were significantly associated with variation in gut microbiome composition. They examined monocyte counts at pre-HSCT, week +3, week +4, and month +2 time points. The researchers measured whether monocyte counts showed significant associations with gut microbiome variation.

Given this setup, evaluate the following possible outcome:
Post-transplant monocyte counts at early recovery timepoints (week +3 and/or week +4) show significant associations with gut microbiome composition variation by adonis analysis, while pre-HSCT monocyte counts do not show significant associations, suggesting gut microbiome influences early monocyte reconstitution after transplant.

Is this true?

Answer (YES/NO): NO